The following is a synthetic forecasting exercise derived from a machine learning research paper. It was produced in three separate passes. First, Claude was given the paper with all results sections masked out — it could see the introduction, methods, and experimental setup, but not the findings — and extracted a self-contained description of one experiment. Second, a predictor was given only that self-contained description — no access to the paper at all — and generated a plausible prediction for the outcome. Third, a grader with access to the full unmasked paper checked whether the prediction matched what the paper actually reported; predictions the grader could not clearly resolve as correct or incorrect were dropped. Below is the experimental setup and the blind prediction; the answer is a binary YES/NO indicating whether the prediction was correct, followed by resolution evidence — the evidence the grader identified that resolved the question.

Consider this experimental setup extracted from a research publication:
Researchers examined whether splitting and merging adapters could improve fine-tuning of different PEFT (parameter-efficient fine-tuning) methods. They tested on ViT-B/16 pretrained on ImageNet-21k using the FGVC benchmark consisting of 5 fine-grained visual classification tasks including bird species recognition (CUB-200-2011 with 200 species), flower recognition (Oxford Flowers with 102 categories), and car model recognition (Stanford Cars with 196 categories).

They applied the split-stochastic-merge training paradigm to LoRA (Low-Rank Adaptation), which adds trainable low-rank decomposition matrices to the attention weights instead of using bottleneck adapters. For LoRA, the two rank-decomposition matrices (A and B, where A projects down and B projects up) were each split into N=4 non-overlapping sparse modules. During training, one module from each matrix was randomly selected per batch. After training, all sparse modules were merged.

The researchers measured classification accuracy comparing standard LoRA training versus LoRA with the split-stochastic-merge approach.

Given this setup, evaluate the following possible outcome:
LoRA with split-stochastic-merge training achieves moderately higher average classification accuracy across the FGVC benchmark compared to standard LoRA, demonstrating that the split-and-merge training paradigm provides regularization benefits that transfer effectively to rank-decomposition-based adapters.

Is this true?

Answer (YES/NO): YES